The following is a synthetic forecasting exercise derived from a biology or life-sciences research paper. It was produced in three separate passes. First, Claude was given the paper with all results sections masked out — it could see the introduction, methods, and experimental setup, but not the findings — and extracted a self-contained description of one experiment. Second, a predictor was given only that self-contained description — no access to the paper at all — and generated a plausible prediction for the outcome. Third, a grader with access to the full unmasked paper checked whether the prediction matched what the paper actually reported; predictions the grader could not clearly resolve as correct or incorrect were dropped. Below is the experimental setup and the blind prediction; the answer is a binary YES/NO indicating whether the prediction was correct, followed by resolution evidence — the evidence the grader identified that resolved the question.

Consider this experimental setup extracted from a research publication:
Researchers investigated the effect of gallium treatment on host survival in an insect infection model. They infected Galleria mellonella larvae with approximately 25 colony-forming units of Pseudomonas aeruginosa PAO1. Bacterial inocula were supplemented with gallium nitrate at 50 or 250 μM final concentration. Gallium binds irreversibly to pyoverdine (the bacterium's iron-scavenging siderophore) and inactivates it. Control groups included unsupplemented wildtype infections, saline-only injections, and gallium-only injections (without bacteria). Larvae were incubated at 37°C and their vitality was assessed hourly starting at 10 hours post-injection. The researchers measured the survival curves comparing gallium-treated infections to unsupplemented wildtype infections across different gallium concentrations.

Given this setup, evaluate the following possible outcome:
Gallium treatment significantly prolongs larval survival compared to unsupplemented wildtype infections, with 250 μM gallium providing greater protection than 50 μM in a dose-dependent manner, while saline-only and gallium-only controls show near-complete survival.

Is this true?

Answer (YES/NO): NO